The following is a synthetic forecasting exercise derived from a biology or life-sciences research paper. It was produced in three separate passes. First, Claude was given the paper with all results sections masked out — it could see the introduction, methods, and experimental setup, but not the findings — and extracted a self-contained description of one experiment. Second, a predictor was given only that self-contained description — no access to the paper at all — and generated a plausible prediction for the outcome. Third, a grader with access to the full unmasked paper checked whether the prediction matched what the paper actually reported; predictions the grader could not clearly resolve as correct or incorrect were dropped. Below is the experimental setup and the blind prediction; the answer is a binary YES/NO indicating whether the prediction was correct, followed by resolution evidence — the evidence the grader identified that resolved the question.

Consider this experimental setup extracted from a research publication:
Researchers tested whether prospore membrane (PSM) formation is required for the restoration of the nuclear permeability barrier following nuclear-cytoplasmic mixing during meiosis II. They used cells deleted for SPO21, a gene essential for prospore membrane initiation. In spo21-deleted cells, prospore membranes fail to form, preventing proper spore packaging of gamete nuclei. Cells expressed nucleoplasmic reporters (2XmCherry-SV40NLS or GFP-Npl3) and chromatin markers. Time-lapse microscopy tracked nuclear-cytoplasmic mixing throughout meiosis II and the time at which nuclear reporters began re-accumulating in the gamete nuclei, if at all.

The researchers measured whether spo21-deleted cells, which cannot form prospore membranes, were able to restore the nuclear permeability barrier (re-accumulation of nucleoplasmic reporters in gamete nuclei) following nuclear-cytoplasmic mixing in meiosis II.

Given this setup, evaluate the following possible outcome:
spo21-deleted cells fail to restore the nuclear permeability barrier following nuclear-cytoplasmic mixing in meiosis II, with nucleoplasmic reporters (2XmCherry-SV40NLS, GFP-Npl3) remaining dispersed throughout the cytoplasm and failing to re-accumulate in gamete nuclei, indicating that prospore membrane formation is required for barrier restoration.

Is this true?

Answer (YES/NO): NO